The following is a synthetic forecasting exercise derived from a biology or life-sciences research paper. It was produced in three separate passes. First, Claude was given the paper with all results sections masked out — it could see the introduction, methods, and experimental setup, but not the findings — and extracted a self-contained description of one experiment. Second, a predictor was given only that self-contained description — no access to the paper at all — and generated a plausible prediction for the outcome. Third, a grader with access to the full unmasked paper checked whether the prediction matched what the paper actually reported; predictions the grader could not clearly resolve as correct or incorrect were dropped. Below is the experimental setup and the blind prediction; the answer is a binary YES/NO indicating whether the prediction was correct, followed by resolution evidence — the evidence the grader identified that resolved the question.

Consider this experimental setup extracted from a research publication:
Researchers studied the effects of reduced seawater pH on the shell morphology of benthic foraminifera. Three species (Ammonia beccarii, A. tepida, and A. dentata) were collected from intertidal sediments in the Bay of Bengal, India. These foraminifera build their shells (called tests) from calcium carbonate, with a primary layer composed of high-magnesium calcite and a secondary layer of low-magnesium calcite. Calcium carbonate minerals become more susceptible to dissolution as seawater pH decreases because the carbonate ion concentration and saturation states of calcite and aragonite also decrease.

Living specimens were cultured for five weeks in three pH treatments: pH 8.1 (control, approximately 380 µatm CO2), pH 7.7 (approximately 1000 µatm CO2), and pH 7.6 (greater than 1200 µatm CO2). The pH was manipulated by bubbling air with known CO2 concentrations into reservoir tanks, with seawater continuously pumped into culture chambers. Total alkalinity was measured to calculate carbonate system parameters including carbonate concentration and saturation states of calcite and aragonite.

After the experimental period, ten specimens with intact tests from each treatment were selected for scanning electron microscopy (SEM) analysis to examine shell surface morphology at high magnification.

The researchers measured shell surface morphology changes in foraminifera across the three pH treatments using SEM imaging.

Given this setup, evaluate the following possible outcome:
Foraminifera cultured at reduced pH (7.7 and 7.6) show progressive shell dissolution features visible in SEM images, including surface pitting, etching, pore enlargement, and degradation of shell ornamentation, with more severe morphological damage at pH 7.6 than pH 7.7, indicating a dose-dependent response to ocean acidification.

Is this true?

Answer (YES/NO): NO